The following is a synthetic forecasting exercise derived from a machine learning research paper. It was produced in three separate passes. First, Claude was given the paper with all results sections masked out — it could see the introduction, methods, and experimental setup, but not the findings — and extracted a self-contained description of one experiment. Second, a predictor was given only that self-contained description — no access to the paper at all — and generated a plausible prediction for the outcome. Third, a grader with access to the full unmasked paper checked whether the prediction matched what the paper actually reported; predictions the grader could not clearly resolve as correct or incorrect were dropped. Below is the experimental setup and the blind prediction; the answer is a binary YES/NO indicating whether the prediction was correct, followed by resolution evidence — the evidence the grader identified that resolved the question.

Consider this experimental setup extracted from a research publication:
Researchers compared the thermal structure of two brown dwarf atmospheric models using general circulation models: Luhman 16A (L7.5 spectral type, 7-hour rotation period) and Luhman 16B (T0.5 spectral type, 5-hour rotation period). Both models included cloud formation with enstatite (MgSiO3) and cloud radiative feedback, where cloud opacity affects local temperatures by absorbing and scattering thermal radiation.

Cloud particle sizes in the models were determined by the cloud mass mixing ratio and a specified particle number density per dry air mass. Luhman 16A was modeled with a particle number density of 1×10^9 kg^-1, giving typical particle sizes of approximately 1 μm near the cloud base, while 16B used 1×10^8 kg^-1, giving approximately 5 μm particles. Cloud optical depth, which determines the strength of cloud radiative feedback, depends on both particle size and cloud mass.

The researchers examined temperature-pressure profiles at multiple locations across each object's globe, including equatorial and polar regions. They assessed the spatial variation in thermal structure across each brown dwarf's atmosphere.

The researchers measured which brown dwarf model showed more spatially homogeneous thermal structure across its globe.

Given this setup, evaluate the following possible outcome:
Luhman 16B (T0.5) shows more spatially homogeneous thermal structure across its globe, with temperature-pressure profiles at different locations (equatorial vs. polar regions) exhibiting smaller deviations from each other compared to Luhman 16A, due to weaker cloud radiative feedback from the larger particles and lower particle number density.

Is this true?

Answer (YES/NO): YES